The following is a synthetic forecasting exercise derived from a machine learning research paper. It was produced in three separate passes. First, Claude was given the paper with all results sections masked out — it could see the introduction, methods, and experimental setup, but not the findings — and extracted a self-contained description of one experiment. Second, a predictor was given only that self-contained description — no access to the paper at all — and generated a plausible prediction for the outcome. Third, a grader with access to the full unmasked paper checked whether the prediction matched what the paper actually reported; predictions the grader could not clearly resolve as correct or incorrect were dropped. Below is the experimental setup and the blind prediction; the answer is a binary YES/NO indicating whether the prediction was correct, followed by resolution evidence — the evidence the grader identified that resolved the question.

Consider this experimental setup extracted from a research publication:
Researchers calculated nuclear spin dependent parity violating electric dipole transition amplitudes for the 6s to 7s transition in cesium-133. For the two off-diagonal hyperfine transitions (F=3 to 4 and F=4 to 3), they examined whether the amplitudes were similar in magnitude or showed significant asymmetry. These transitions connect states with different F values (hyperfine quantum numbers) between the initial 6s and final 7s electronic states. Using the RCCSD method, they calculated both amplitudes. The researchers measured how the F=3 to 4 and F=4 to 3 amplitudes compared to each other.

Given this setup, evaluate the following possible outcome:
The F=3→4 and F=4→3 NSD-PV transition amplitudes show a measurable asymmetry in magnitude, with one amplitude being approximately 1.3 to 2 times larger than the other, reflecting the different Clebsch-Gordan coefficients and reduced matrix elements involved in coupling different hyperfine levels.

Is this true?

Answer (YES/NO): NO